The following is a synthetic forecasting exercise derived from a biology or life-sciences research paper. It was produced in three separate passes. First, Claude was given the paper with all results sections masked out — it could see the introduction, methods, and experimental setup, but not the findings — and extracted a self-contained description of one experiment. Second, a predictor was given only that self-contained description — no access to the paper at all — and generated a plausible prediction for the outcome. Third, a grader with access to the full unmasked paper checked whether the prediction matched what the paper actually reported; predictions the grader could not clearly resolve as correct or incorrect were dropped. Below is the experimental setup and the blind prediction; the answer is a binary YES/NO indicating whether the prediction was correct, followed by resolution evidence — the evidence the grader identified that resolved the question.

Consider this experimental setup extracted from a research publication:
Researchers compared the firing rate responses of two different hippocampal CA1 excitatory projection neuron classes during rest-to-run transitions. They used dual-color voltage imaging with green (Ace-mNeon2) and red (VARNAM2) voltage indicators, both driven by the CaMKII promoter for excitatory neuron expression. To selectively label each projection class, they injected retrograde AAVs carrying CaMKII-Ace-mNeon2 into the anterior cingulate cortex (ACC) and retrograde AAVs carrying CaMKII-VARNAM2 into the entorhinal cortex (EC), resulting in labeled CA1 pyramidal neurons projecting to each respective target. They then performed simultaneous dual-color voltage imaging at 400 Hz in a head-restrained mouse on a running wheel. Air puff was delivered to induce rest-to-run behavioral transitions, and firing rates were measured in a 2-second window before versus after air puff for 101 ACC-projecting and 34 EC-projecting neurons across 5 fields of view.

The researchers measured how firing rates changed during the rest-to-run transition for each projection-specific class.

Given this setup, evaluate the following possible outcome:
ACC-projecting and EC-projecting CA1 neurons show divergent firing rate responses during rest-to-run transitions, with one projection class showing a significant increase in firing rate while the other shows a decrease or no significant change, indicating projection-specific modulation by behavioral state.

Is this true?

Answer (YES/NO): YES